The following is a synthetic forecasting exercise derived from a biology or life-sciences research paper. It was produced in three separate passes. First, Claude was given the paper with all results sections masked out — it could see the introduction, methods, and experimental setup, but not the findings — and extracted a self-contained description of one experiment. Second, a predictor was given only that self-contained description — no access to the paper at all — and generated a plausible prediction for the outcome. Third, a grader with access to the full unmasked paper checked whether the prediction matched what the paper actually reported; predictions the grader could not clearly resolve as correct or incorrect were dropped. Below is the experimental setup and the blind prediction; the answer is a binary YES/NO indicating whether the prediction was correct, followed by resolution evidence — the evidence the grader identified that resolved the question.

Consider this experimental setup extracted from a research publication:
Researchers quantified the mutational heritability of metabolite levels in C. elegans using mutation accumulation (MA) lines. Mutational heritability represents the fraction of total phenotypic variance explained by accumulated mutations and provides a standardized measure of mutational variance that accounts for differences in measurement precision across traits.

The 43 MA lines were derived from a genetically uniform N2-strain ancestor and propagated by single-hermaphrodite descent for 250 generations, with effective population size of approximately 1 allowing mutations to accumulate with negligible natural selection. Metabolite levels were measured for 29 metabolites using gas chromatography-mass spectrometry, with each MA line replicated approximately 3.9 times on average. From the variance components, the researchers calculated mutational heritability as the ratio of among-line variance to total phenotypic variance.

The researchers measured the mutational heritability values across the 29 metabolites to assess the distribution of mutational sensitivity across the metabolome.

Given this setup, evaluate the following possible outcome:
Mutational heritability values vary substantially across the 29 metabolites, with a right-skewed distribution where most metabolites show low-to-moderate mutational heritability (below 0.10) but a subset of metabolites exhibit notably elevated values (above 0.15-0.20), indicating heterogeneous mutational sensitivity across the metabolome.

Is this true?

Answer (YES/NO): NO